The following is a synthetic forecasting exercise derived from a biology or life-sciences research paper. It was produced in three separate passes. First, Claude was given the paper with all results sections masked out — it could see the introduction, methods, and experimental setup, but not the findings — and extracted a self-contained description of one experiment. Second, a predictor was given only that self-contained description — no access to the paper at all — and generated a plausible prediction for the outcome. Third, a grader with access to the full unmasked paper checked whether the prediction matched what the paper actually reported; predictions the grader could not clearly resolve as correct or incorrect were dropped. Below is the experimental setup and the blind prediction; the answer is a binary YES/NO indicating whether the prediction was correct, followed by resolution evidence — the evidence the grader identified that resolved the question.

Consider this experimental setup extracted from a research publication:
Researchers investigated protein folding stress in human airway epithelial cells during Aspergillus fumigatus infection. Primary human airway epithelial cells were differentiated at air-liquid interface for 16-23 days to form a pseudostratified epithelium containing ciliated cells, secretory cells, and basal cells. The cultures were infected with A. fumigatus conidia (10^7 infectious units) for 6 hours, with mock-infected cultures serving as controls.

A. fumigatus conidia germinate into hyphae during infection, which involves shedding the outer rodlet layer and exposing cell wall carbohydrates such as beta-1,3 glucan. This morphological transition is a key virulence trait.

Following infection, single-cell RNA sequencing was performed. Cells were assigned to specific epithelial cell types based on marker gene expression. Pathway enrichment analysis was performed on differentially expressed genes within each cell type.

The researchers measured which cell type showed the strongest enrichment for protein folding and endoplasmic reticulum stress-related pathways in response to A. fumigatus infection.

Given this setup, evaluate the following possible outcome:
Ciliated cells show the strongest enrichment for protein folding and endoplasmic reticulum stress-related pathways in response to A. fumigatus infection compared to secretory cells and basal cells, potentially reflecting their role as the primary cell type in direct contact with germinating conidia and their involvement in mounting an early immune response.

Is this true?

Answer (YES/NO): YES